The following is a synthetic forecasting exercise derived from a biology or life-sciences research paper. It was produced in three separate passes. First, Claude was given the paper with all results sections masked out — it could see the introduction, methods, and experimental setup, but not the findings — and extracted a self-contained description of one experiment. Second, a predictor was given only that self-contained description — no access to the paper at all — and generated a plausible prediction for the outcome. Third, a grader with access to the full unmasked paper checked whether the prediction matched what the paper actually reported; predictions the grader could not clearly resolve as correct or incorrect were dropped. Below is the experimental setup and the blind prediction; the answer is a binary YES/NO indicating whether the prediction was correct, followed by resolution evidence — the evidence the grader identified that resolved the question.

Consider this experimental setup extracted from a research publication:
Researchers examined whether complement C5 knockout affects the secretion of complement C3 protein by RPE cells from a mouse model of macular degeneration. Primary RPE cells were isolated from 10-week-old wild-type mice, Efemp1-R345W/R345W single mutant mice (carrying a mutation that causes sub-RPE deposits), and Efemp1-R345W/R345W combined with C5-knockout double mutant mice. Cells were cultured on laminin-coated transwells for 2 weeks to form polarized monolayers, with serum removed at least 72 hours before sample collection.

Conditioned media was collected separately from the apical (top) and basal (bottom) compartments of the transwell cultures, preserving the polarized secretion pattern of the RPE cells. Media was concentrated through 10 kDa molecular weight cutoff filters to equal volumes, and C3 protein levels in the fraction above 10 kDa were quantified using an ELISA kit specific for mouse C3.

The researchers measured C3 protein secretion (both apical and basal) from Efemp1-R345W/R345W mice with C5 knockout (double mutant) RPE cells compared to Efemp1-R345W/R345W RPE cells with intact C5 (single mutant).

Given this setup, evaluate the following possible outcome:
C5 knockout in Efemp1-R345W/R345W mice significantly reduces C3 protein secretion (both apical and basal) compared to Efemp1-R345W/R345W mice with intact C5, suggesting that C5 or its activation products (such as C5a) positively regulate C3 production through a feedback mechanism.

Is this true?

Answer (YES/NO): NO